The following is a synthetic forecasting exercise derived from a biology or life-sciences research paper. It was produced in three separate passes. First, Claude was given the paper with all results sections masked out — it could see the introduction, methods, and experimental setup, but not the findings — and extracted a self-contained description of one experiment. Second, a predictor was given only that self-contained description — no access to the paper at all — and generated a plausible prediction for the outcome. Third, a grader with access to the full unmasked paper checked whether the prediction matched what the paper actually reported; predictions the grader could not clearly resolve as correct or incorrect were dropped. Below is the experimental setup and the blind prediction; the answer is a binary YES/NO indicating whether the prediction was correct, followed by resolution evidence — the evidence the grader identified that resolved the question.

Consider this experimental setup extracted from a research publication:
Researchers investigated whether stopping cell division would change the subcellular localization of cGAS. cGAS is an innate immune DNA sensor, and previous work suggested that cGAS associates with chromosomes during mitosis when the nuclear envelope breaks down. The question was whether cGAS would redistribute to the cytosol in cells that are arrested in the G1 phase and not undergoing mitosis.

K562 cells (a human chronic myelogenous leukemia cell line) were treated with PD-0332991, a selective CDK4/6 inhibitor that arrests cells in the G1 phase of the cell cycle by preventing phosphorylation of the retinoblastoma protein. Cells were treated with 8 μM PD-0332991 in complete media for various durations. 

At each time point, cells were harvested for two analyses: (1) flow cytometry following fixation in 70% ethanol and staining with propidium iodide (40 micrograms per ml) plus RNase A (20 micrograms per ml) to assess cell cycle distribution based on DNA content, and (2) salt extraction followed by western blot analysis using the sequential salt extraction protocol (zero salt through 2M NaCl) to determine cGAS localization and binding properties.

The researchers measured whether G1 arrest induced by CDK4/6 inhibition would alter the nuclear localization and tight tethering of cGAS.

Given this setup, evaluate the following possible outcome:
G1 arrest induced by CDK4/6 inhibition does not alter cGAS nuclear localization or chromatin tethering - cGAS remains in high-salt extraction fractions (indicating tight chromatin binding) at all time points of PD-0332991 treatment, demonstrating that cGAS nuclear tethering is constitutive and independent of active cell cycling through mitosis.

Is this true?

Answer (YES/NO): YES